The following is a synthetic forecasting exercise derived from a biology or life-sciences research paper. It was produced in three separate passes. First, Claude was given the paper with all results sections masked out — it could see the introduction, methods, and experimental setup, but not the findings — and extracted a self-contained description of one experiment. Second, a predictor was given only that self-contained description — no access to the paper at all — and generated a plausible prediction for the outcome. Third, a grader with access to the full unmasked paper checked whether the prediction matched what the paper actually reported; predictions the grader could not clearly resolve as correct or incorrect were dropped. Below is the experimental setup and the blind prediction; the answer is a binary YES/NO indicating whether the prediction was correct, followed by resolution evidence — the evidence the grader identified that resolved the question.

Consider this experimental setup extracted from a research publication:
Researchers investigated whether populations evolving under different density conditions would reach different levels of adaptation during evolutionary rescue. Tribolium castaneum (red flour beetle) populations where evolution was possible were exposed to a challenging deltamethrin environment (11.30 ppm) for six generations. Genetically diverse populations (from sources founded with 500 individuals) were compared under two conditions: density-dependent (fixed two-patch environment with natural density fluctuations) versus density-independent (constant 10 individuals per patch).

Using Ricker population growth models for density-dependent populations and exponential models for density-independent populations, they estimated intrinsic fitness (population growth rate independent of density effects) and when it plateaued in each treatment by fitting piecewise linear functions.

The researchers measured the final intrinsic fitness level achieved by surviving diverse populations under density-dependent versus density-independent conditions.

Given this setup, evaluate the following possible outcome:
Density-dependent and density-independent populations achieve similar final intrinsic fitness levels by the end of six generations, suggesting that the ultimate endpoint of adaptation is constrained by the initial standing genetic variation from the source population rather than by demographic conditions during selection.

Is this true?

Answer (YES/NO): NO